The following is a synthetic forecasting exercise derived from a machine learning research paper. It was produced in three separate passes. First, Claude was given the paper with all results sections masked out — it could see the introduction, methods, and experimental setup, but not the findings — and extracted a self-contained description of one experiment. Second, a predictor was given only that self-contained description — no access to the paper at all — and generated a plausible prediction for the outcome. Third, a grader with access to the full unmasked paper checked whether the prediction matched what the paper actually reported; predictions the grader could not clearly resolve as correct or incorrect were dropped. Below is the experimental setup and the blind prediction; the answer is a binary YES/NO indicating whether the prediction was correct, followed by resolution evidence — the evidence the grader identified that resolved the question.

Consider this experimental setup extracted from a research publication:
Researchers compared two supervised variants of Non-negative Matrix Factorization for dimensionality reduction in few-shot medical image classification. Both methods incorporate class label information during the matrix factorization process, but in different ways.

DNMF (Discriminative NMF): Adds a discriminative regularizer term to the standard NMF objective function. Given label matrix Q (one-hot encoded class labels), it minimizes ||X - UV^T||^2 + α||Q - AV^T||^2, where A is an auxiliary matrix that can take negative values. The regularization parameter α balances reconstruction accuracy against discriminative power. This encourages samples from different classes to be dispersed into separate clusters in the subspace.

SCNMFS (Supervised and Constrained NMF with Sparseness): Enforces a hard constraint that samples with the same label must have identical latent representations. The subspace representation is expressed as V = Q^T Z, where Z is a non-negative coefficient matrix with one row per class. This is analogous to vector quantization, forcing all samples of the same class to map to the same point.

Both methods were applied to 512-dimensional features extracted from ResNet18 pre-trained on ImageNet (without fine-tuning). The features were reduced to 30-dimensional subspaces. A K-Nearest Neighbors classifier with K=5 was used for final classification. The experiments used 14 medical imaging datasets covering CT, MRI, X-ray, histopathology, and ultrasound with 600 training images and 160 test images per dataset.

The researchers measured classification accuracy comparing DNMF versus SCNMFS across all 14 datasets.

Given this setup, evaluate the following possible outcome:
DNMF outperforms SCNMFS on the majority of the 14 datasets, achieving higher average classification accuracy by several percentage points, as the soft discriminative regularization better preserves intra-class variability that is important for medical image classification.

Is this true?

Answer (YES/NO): NO